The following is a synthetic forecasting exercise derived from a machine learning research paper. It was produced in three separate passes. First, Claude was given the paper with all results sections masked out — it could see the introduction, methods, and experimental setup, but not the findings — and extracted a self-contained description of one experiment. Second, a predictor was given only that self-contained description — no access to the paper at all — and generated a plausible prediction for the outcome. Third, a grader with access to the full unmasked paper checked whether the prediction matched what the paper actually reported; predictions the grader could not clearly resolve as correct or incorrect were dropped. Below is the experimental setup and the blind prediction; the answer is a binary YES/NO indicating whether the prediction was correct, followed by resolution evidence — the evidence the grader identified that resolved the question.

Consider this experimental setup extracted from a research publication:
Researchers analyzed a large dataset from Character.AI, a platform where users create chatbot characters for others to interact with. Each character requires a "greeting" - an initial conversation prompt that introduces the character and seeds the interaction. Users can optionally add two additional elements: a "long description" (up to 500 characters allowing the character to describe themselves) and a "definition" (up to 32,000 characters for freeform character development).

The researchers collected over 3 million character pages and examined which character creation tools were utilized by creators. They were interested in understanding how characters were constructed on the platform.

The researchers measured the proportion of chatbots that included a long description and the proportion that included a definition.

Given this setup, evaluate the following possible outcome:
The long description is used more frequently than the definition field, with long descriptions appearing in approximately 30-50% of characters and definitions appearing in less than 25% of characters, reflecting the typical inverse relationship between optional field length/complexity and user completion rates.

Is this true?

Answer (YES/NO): YES